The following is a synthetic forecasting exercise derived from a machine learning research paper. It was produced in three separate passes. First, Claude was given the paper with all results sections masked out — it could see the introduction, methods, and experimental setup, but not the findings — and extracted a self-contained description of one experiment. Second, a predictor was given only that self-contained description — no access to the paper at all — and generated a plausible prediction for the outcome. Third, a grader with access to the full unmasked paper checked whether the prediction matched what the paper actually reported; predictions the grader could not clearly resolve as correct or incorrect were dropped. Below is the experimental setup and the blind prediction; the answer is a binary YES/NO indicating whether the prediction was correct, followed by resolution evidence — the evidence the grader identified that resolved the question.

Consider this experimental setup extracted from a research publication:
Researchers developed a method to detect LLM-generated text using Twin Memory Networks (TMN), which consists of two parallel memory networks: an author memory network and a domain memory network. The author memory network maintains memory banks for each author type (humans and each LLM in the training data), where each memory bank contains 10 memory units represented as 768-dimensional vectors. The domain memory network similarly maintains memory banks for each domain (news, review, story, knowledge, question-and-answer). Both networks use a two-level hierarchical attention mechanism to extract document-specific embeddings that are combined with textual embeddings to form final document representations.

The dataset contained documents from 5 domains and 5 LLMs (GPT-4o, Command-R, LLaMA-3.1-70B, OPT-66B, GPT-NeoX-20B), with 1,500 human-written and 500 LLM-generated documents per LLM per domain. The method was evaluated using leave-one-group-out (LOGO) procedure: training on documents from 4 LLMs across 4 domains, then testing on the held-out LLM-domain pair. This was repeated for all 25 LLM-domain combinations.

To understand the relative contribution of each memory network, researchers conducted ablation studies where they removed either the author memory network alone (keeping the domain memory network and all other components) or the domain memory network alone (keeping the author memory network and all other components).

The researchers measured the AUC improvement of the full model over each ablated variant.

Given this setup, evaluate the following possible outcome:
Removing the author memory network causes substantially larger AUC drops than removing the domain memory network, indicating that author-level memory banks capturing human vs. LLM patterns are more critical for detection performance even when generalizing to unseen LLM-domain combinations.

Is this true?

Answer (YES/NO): NO